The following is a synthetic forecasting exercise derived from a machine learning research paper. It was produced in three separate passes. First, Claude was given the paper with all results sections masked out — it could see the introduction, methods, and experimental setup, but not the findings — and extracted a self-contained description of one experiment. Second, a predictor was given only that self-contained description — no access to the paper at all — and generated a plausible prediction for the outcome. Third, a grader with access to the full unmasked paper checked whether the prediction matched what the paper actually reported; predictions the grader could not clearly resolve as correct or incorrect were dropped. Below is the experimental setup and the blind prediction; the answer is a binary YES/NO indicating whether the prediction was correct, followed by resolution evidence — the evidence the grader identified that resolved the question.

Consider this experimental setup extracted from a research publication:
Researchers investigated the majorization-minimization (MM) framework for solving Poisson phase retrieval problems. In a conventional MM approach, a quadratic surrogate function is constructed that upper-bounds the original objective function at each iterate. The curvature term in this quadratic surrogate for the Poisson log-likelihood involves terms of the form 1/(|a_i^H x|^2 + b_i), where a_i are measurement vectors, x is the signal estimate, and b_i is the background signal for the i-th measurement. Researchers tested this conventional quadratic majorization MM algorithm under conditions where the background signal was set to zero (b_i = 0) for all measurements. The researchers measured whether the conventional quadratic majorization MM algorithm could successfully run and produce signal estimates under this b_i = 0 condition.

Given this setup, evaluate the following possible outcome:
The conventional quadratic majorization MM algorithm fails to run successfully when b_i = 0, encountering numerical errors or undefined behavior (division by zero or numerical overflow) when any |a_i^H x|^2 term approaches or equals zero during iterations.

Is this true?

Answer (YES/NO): YES